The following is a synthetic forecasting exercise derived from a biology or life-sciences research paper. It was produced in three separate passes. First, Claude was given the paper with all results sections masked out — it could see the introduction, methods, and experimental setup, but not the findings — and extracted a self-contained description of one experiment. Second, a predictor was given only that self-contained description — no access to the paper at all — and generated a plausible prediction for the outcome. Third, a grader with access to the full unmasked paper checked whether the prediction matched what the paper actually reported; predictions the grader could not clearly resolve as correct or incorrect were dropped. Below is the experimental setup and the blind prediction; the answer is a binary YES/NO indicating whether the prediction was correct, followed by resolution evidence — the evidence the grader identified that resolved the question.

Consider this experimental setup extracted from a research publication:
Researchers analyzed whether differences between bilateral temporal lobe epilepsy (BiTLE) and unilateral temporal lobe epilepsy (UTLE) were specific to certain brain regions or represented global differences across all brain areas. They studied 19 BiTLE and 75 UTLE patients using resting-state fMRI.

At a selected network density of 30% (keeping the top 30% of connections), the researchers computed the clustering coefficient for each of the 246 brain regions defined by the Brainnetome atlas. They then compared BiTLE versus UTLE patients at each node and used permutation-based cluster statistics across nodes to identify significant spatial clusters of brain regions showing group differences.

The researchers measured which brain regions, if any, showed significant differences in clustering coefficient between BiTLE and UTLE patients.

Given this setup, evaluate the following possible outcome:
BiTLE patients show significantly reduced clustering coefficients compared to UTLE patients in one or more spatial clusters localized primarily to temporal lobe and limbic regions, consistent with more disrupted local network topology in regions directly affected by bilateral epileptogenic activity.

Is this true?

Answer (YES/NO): NO